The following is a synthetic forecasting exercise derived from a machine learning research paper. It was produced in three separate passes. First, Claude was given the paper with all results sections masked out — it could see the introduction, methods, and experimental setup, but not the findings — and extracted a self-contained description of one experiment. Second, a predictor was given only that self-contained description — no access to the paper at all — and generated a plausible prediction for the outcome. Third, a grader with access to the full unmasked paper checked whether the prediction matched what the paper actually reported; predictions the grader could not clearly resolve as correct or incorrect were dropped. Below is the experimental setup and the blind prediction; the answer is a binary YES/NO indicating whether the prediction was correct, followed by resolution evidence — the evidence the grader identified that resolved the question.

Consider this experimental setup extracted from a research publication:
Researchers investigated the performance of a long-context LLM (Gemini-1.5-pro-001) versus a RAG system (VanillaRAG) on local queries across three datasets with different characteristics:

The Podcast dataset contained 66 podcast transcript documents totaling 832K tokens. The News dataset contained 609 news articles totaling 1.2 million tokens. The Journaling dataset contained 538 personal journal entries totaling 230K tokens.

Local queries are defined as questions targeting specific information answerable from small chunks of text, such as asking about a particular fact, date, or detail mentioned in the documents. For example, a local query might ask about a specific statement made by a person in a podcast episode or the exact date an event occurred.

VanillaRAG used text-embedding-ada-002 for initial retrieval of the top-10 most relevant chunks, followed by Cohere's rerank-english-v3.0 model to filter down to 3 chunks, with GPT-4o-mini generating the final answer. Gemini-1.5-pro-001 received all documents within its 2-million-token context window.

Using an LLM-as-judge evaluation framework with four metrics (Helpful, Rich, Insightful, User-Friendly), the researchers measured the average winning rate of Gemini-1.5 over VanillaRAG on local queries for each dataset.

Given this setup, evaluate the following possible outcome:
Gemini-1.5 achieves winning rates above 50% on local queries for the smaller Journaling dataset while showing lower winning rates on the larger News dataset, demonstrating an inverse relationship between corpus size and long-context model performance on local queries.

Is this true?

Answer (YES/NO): NO